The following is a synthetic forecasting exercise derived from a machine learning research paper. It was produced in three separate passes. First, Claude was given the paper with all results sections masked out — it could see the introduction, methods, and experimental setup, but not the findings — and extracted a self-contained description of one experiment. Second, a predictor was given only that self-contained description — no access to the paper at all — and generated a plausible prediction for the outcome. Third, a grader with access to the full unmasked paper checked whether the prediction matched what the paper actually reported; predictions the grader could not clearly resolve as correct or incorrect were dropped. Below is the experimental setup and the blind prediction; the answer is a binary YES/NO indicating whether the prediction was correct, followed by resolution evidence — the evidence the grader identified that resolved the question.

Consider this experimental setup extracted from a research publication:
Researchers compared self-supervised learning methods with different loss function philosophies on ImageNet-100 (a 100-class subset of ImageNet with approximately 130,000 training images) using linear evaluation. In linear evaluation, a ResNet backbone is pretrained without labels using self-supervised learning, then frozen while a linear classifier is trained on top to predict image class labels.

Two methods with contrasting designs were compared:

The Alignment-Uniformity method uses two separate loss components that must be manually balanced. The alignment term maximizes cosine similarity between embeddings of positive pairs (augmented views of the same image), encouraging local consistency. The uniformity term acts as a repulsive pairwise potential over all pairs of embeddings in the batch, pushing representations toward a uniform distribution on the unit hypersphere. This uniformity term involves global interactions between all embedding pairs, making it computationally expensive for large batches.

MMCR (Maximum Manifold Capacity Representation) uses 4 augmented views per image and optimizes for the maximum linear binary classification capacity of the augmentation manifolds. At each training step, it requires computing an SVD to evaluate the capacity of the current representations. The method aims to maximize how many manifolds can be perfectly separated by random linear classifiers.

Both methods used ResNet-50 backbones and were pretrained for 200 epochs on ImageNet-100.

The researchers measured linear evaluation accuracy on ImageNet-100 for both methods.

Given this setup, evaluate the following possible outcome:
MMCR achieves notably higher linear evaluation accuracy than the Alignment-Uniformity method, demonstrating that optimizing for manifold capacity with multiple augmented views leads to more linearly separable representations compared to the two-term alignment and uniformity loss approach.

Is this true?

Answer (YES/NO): YES